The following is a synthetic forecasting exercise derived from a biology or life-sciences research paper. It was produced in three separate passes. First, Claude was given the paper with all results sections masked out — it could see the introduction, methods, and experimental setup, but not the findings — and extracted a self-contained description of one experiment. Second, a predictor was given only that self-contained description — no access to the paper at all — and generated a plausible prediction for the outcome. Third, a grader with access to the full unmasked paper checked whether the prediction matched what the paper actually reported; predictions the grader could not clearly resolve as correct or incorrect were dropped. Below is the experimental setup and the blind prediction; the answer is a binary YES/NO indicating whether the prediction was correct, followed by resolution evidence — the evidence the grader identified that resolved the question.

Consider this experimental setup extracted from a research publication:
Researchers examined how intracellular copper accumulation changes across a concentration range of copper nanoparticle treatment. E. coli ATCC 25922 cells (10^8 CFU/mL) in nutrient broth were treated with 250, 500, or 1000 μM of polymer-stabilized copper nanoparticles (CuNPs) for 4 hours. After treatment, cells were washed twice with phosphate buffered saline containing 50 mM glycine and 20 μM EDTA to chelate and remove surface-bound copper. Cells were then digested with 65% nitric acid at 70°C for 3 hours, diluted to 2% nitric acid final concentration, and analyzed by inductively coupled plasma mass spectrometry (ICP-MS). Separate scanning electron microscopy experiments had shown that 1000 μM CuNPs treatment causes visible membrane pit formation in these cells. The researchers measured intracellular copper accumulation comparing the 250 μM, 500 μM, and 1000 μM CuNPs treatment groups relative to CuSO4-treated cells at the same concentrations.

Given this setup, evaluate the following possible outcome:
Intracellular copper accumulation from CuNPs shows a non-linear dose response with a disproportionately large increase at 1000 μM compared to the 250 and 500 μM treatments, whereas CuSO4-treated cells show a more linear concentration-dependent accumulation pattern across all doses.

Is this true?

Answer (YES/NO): NO